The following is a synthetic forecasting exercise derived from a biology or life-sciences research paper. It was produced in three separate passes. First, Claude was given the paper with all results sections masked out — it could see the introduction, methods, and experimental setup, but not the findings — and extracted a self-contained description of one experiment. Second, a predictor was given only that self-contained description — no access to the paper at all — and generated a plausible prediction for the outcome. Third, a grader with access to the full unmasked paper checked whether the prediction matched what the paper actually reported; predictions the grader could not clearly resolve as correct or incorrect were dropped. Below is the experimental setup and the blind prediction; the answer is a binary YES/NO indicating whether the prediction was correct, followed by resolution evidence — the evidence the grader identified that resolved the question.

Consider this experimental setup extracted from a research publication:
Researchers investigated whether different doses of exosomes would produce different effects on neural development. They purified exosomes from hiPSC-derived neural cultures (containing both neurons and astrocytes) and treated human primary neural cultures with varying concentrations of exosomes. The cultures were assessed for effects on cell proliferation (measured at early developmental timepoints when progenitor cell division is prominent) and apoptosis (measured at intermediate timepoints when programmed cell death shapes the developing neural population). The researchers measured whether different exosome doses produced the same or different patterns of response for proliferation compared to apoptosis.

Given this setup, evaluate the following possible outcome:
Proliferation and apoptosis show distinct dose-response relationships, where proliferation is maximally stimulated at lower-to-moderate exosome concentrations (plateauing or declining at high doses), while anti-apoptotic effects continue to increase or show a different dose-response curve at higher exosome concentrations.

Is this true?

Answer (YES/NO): YES